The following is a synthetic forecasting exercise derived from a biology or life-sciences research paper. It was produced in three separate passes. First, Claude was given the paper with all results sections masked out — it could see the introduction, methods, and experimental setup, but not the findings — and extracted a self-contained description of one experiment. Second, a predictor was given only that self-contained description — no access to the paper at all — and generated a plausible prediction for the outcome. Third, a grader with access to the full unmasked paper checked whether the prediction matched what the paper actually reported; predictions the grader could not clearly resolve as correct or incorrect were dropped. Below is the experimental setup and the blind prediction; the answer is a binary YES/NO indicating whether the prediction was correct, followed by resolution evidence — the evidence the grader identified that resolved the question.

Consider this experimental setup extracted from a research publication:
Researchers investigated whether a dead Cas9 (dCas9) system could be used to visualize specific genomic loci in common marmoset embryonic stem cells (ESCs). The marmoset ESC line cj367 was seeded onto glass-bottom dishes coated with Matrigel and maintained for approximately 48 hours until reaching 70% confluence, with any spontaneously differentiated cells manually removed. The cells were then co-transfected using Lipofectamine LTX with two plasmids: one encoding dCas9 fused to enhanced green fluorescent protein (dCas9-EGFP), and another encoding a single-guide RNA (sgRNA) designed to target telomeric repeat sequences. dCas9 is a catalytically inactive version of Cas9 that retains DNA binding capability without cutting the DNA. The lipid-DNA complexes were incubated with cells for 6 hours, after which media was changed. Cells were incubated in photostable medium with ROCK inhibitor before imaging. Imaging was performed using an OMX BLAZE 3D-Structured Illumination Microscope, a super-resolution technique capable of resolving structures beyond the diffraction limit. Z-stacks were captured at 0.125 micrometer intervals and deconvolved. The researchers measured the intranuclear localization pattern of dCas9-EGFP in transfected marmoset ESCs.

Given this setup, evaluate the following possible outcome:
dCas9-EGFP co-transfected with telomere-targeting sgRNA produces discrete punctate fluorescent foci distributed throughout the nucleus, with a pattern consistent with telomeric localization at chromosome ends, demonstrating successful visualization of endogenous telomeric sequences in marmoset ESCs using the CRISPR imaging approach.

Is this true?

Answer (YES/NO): YES